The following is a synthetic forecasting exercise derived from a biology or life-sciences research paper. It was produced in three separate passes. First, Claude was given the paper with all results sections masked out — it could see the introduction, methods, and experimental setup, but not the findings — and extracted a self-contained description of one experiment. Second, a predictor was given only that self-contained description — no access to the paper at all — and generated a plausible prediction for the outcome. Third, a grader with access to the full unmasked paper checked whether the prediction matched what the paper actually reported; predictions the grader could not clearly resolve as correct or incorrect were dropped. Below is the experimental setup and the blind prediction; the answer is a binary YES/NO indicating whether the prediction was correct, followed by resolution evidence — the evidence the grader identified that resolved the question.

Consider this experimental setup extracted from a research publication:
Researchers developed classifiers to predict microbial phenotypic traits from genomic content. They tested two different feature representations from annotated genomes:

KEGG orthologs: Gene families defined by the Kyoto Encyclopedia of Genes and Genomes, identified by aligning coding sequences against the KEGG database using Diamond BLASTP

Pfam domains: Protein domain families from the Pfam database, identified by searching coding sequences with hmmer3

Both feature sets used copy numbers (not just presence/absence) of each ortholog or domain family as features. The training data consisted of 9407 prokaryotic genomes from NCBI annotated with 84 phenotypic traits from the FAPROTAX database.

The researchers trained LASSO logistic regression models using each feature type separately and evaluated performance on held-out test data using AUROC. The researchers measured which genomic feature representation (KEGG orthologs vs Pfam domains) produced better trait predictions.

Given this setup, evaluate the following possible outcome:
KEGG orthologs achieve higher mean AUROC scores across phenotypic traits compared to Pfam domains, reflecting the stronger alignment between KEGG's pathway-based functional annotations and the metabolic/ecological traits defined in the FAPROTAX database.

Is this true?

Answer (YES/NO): YES